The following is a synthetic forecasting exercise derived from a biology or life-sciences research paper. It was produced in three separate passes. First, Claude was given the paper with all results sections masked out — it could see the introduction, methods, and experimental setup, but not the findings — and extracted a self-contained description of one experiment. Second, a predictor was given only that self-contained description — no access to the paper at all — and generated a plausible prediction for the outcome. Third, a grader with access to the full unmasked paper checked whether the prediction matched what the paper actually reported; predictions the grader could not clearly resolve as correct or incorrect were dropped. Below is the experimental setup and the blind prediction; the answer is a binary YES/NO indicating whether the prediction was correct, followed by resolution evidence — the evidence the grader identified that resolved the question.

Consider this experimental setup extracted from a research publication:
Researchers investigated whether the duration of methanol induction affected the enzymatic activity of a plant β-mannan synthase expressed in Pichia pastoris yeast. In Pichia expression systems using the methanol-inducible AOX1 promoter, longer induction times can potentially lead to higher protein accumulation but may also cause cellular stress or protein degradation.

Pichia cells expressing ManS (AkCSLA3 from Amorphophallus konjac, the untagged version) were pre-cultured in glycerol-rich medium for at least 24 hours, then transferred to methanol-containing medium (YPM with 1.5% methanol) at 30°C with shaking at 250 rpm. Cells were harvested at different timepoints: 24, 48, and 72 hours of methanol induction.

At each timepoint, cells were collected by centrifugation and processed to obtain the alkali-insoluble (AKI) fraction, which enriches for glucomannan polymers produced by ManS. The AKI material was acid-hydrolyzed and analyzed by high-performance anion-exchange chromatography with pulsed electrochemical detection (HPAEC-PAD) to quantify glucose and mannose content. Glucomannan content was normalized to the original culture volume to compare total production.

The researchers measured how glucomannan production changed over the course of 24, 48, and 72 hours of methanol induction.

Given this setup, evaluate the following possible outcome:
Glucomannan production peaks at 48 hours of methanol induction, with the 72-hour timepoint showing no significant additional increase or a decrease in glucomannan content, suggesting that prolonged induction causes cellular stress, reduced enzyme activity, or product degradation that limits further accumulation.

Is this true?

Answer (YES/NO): NO